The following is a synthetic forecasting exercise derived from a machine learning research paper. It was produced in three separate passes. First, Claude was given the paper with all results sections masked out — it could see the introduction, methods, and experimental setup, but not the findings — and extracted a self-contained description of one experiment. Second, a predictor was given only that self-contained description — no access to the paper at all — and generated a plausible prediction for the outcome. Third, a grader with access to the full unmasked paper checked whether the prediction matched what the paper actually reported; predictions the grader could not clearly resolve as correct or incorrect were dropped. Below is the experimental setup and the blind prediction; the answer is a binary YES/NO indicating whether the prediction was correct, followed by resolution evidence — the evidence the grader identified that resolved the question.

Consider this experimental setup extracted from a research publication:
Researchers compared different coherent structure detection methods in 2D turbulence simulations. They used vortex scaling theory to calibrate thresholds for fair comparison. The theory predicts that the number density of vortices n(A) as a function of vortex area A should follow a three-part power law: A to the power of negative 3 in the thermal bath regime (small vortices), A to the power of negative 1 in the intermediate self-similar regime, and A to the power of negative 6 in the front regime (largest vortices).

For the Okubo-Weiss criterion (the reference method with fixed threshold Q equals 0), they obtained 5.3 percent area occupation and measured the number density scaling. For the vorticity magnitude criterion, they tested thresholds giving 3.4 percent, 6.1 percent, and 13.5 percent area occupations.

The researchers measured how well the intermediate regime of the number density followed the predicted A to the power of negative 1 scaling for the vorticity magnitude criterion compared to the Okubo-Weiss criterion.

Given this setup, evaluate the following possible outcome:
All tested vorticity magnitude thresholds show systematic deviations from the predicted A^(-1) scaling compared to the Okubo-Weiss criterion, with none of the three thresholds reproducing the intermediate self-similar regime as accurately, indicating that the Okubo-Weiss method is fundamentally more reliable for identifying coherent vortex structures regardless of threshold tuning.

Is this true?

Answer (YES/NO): NO